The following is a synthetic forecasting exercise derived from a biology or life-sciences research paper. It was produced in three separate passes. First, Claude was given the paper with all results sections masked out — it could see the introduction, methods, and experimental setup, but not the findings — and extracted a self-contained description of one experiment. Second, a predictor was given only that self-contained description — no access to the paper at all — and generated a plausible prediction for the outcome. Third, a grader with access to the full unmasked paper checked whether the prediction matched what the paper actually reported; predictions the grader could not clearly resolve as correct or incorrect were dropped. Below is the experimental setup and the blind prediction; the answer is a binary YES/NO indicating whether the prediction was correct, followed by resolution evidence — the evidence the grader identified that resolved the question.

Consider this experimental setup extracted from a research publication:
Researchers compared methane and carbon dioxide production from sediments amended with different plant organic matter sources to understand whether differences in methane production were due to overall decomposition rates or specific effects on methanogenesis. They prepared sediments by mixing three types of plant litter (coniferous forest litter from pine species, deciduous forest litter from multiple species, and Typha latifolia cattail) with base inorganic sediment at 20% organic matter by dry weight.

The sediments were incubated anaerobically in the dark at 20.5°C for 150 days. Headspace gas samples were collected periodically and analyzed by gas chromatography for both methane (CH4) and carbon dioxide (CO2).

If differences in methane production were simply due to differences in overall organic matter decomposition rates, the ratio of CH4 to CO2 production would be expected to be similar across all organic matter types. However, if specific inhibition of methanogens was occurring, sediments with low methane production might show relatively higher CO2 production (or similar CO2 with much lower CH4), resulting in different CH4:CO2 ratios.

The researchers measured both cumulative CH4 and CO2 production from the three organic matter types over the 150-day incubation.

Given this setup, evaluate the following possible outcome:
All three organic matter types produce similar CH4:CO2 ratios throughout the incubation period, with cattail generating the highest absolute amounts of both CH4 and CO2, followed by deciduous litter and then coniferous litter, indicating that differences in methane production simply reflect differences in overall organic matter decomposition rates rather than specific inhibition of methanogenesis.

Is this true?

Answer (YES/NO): NO